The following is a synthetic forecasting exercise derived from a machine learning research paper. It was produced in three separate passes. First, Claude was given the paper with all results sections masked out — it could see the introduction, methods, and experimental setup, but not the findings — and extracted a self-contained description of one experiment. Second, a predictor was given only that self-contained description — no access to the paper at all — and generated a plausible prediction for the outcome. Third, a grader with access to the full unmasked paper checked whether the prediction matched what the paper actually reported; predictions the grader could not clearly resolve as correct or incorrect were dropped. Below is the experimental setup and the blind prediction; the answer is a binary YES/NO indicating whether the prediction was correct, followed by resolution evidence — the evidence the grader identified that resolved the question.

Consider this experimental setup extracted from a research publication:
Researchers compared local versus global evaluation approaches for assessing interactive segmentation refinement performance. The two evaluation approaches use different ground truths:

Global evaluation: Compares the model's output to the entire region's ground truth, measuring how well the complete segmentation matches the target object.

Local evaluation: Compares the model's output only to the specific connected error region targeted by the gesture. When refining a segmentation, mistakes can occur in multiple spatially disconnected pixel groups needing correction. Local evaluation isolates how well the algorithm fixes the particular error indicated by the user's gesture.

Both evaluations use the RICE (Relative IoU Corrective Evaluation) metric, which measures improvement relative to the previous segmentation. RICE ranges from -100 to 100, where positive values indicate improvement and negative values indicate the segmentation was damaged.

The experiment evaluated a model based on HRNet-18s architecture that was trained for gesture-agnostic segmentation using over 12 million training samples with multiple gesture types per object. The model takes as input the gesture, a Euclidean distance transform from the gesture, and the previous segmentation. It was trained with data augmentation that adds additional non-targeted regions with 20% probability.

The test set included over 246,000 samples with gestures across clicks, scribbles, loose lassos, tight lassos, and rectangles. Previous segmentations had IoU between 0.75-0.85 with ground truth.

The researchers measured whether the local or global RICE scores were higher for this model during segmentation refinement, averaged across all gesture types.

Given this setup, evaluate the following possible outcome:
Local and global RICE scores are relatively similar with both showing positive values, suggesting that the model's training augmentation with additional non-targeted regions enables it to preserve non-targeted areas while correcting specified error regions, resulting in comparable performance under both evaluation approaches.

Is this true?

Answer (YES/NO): NO